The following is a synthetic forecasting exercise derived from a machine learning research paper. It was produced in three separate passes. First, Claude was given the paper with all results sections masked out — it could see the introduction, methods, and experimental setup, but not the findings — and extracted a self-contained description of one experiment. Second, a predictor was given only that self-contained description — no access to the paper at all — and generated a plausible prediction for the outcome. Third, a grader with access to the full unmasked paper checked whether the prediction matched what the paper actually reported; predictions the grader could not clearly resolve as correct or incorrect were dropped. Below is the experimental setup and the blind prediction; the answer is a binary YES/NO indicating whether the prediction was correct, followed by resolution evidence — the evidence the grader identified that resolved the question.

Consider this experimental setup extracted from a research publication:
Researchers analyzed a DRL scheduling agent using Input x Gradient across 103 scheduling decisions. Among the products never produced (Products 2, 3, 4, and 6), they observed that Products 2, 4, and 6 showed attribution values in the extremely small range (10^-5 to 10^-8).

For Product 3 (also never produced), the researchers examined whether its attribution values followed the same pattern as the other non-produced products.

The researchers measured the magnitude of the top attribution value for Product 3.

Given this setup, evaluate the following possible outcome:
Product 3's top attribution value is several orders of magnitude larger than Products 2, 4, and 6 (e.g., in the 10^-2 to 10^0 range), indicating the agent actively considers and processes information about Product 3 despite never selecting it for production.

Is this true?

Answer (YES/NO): YES